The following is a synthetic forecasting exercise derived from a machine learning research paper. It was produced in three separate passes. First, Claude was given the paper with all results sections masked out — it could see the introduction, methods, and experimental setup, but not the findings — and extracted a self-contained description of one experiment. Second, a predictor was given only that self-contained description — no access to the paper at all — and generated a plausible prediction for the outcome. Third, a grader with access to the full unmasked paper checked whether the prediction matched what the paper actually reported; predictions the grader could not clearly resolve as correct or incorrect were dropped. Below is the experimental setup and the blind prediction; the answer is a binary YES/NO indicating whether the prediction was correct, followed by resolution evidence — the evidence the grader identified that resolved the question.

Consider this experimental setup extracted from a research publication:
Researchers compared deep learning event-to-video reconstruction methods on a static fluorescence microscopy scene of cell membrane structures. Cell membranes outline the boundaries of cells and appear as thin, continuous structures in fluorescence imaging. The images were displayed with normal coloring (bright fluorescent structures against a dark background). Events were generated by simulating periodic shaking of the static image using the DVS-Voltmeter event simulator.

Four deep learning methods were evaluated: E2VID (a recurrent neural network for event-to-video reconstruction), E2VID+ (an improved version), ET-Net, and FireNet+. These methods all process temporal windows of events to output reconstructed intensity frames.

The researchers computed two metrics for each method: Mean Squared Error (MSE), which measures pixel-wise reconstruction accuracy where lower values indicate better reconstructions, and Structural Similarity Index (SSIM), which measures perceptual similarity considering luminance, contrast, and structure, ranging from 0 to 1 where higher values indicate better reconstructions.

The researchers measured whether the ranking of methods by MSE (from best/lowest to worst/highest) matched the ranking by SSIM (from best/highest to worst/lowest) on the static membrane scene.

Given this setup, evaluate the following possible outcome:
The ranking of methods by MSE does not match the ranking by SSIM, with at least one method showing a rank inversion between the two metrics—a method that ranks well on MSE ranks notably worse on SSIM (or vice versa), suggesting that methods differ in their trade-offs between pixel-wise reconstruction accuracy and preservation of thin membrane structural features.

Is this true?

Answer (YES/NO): YES